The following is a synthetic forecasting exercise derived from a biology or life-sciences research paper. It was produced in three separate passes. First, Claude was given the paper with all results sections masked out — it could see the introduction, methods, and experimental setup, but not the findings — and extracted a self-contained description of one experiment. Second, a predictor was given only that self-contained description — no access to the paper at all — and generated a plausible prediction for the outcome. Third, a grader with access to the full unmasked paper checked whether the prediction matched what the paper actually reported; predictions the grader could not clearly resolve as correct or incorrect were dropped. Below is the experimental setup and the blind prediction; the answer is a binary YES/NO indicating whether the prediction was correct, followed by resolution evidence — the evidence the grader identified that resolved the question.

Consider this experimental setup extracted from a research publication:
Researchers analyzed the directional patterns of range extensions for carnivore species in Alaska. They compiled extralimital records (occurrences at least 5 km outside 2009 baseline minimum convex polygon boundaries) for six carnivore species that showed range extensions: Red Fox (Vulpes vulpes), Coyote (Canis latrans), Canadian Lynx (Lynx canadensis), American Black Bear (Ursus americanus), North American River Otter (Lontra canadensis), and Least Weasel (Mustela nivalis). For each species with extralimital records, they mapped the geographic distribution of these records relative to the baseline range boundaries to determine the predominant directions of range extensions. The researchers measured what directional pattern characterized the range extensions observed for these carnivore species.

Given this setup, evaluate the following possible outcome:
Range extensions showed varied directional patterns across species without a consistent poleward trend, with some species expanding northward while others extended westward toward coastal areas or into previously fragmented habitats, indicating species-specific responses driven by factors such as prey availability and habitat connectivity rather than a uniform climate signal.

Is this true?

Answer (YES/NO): NO